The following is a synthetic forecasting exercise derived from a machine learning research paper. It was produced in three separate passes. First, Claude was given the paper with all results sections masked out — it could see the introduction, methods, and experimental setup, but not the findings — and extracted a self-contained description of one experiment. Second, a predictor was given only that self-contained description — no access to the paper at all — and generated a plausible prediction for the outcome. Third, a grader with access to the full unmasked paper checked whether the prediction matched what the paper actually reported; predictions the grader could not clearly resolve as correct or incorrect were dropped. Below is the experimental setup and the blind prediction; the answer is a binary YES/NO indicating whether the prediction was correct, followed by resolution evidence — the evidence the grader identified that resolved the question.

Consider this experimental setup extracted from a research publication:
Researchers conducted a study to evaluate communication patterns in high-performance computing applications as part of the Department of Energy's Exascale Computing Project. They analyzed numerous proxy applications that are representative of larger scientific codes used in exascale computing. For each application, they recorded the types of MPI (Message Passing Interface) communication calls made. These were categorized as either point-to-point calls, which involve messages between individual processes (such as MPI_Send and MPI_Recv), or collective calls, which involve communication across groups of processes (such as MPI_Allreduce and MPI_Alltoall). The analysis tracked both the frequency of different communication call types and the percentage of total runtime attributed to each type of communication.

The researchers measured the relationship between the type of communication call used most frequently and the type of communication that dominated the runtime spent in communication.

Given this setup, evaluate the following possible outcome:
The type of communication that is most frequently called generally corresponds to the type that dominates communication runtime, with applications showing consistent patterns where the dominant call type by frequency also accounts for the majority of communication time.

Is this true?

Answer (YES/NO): NO